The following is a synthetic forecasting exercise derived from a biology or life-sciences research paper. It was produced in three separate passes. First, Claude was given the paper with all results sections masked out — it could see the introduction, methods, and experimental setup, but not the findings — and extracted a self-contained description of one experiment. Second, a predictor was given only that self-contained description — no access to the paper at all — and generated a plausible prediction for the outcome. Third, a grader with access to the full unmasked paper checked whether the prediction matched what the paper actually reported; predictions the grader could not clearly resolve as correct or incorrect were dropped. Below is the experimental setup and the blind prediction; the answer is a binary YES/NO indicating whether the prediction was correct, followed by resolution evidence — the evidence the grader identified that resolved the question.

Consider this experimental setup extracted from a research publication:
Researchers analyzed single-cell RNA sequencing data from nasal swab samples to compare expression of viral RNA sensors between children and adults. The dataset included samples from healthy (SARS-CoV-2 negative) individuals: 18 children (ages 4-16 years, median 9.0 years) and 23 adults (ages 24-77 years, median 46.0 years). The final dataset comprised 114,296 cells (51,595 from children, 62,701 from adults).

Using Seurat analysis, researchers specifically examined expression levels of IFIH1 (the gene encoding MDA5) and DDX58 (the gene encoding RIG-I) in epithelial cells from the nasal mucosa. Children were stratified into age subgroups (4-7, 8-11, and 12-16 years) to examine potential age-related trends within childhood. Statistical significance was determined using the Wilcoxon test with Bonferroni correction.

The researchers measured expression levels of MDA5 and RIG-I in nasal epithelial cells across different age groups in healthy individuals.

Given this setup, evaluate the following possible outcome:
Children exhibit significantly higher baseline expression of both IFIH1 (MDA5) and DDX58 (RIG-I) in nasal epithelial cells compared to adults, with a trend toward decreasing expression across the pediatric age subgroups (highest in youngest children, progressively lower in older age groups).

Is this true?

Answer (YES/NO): NO